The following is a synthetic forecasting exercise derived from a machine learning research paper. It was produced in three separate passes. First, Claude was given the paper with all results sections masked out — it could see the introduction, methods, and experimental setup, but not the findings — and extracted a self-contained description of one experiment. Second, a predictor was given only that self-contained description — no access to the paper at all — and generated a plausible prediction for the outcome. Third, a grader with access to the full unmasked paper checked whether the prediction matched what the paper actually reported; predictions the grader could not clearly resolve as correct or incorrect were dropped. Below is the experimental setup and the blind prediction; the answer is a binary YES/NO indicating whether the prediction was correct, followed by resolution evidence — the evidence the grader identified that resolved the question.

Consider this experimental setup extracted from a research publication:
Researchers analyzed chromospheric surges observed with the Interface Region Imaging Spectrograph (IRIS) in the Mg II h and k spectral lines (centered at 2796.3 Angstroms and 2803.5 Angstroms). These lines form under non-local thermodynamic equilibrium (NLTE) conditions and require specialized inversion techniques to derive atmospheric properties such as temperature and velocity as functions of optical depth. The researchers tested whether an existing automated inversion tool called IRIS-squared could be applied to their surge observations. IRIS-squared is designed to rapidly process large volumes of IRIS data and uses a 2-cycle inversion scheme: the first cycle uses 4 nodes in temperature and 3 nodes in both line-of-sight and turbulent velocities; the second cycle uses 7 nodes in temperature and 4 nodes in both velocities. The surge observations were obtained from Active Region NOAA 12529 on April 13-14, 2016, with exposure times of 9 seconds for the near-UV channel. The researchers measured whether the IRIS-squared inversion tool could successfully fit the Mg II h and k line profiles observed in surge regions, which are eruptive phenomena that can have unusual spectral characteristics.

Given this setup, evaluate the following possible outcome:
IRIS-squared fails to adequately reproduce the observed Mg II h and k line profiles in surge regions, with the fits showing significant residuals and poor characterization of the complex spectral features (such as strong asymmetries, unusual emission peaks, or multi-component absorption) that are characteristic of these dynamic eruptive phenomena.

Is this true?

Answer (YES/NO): YES